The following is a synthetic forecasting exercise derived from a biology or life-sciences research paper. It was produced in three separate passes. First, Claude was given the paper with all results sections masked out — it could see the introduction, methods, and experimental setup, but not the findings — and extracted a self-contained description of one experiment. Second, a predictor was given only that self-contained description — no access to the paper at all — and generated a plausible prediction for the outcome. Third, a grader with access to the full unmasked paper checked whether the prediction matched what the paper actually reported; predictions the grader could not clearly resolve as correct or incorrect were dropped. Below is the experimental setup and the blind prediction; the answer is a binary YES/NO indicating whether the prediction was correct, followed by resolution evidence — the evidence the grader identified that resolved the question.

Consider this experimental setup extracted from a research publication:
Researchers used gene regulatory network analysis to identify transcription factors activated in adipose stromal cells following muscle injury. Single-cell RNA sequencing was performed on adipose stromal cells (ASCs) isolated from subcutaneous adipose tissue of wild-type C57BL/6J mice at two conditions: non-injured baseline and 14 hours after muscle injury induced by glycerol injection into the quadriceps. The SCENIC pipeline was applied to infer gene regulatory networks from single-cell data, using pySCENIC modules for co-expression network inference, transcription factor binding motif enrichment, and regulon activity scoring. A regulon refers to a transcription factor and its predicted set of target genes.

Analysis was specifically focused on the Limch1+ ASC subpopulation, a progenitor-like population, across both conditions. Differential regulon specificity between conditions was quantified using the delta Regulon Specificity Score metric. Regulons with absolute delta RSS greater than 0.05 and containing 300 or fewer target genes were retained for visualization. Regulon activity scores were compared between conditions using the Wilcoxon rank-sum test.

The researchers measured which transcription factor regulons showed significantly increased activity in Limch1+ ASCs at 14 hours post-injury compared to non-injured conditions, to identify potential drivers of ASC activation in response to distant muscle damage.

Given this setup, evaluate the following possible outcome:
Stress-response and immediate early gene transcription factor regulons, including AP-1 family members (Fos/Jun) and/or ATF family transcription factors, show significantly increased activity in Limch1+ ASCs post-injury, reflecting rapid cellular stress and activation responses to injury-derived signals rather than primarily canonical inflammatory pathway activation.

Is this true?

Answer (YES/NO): NO